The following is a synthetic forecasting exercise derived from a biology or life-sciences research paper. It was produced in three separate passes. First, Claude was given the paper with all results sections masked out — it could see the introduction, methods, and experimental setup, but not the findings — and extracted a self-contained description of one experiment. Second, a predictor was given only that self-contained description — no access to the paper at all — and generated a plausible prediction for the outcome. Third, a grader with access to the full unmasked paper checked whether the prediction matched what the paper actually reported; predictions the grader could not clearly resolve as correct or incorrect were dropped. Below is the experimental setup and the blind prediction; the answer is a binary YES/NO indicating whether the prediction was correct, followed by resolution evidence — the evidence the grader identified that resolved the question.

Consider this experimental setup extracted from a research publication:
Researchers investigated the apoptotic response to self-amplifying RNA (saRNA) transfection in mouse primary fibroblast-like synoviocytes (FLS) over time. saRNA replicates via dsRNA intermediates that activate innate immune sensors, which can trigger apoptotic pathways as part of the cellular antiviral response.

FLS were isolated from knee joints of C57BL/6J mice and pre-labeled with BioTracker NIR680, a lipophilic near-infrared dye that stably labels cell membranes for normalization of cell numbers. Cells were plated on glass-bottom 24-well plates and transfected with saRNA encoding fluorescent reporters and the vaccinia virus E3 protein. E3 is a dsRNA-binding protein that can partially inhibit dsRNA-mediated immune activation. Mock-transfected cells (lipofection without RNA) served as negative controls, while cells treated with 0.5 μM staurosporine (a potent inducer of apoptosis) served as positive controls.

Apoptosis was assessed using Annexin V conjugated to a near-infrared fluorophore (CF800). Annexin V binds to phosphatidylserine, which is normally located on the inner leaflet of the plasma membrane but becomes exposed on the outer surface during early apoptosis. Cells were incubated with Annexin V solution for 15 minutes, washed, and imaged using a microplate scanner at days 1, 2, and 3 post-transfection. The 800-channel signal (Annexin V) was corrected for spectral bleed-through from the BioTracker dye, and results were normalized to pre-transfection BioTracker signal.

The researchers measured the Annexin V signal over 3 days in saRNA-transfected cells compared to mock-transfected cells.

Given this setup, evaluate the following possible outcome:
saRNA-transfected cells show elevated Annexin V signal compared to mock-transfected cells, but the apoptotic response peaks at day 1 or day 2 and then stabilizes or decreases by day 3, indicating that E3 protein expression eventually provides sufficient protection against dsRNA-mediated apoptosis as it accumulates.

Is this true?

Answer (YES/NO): NO